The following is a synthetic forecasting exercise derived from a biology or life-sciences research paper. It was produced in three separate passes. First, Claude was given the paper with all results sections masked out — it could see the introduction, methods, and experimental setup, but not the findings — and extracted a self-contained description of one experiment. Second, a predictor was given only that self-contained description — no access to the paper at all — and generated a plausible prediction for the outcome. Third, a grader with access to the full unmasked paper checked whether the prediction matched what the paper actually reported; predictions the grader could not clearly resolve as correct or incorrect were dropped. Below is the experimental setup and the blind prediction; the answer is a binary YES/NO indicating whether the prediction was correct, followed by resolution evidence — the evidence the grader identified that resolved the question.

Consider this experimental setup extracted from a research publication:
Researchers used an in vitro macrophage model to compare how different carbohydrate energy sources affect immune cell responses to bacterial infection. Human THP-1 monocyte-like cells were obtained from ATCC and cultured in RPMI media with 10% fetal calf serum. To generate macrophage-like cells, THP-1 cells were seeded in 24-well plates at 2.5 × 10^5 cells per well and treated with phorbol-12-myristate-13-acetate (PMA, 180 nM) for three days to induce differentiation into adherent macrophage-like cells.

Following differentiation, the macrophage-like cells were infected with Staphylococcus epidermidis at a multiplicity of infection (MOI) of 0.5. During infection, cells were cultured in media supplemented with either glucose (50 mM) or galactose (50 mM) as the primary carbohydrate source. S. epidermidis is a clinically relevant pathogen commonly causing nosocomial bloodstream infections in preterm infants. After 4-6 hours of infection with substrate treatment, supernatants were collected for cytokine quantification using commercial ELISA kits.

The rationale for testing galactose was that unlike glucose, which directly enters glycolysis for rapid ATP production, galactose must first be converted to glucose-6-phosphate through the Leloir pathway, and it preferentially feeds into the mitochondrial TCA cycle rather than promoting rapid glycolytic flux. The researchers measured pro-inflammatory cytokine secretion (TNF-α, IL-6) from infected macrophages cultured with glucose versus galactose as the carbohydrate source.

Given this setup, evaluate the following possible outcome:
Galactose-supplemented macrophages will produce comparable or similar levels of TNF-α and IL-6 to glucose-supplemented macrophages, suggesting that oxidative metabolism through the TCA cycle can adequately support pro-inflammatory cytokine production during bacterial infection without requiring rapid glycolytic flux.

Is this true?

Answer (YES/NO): NO